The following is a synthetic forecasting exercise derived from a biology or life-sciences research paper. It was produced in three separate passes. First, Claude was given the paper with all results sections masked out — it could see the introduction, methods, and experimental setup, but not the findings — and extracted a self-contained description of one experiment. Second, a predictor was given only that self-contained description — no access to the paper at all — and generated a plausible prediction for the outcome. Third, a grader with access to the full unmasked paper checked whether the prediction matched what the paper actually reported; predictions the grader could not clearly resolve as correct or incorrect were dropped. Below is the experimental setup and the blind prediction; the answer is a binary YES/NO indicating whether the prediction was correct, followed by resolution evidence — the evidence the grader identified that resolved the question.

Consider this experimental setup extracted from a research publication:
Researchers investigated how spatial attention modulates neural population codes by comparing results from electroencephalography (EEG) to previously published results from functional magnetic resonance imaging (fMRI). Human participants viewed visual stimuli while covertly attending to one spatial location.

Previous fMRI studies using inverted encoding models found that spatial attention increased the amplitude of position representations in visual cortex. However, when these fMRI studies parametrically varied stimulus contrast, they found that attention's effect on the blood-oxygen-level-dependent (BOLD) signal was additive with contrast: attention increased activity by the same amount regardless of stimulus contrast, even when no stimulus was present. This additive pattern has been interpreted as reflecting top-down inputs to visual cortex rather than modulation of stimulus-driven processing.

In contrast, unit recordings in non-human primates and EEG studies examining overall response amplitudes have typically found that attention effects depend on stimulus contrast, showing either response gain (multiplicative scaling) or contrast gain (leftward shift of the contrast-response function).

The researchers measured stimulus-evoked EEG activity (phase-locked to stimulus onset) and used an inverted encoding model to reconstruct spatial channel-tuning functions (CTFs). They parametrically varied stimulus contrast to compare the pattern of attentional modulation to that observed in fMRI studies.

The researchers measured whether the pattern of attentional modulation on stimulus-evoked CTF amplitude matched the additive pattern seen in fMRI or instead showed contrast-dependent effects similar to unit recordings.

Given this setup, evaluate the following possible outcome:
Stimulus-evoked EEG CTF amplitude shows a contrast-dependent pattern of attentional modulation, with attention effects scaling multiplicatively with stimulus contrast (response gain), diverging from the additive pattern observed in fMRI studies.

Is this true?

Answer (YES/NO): YES